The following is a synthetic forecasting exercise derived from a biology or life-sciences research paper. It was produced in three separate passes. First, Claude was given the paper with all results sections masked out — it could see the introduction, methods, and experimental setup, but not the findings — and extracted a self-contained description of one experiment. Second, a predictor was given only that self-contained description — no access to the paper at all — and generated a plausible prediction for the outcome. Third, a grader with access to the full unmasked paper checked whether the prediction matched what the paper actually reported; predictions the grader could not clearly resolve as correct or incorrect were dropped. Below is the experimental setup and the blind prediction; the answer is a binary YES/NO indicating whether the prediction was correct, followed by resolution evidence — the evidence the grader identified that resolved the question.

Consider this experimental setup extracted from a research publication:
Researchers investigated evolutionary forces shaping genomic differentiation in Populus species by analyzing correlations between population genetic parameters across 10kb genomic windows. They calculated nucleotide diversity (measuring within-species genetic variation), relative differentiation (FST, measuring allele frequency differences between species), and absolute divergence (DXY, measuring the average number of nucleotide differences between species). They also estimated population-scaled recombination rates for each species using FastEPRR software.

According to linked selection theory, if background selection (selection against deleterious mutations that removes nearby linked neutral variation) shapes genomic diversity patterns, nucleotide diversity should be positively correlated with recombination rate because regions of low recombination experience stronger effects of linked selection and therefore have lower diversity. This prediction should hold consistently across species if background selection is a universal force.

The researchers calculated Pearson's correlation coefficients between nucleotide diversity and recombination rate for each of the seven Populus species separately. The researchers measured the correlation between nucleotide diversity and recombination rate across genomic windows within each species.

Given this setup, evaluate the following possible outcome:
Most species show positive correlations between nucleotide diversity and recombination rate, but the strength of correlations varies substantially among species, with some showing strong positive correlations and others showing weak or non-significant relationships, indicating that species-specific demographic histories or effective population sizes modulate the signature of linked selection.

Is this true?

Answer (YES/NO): YES